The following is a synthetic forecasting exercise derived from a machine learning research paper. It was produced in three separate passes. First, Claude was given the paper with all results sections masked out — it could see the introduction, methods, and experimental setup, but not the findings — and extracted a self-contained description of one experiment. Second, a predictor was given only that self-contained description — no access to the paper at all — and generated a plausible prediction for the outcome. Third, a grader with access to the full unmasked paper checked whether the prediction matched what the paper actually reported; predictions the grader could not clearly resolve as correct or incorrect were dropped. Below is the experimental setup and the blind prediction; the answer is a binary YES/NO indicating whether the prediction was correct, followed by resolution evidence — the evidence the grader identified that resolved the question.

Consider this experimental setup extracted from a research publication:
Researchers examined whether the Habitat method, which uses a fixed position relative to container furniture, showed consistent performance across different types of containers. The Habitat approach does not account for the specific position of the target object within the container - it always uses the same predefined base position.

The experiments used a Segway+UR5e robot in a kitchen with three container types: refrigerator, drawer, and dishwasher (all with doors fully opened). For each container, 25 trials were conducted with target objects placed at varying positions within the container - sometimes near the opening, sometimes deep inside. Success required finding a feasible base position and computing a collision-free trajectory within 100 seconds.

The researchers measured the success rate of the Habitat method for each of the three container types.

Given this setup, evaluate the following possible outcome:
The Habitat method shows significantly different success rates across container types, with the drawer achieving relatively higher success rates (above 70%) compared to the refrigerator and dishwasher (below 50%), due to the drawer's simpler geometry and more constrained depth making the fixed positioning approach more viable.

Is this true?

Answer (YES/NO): NO